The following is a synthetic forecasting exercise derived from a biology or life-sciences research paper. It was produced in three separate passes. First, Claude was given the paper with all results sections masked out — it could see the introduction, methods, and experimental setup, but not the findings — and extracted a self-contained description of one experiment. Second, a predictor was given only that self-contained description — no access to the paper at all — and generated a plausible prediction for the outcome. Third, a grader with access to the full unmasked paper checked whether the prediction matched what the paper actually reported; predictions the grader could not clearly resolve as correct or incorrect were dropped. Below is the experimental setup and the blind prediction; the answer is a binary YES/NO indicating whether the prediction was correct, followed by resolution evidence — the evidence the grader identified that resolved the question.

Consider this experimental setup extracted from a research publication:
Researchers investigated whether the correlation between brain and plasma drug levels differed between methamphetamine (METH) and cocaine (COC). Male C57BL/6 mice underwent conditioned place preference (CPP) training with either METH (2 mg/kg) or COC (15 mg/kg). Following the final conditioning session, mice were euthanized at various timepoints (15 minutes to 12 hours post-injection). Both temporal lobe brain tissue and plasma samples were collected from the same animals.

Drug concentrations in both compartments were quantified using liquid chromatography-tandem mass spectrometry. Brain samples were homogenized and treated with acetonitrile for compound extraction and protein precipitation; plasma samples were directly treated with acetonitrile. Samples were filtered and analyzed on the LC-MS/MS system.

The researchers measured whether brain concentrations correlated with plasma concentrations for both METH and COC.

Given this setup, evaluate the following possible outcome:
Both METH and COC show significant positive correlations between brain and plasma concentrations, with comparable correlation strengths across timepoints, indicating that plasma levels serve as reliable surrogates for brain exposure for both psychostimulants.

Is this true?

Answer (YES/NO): YES